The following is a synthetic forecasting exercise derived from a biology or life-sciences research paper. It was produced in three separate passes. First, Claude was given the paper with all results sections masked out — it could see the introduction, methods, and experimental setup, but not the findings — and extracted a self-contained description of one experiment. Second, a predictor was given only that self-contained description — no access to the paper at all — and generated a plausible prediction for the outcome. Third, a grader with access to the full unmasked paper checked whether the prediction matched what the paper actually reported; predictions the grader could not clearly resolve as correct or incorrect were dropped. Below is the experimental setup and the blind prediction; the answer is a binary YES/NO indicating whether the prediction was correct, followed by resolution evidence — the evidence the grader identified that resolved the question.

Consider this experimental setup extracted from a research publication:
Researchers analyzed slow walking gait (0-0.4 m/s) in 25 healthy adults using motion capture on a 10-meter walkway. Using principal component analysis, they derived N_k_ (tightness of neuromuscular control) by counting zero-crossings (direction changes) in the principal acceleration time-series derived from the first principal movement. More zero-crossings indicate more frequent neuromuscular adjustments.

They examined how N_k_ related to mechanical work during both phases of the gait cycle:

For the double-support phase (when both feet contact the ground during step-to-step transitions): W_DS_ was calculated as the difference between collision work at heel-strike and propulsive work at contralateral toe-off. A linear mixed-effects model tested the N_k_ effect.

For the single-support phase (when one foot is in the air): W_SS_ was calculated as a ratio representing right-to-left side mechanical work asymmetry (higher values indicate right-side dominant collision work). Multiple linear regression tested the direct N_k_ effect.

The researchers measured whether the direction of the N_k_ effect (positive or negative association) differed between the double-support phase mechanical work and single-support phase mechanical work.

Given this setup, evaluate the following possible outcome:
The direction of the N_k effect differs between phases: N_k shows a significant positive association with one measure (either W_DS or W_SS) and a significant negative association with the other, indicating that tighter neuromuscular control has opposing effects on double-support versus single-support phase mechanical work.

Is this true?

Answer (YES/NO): NO